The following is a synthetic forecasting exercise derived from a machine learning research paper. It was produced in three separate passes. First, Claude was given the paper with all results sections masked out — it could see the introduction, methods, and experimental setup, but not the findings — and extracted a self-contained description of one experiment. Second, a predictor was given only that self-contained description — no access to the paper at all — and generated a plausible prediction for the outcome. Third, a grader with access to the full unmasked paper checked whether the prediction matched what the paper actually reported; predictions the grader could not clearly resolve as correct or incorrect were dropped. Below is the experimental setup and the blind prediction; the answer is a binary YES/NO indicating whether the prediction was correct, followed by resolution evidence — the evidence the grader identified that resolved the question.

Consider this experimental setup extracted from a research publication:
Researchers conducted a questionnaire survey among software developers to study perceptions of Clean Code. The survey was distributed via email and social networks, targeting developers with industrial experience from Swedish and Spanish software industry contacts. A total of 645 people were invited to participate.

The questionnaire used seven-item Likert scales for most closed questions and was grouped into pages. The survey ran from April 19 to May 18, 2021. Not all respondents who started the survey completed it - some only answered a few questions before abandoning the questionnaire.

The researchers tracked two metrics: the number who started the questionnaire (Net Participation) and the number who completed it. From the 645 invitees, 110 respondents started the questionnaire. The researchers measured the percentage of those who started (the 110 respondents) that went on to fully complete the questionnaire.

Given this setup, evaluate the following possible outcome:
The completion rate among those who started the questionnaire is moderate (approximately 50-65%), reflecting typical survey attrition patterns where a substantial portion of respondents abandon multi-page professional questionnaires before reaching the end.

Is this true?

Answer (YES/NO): NO